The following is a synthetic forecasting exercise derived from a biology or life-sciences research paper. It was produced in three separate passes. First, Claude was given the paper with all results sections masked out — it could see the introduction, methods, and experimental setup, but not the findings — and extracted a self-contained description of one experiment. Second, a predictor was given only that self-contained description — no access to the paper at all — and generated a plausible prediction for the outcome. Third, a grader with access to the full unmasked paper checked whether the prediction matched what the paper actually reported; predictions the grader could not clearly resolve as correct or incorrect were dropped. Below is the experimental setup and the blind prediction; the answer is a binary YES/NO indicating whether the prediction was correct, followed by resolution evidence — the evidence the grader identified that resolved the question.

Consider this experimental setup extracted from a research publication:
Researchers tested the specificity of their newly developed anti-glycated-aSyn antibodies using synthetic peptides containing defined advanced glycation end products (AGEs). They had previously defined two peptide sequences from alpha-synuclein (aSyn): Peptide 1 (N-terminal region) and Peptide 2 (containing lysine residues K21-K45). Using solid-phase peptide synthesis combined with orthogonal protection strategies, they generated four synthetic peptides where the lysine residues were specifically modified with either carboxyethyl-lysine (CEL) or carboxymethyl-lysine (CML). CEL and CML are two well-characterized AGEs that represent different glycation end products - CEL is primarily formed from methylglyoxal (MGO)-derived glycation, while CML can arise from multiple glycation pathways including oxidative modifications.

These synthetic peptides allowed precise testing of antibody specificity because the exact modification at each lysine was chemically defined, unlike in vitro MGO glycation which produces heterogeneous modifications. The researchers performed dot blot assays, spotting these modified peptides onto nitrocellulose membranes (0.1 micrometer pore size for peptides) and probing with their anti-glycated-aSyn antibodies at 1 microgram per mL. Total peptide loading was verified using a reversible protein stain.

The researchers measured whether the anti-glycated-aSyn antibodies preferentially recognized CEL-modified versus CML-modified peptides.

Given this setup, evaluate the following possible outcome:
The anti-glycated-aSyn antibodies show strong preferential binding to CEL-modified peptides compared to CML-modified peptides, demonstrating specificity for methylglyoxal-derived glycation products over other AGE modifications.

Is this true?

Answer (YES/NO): YES